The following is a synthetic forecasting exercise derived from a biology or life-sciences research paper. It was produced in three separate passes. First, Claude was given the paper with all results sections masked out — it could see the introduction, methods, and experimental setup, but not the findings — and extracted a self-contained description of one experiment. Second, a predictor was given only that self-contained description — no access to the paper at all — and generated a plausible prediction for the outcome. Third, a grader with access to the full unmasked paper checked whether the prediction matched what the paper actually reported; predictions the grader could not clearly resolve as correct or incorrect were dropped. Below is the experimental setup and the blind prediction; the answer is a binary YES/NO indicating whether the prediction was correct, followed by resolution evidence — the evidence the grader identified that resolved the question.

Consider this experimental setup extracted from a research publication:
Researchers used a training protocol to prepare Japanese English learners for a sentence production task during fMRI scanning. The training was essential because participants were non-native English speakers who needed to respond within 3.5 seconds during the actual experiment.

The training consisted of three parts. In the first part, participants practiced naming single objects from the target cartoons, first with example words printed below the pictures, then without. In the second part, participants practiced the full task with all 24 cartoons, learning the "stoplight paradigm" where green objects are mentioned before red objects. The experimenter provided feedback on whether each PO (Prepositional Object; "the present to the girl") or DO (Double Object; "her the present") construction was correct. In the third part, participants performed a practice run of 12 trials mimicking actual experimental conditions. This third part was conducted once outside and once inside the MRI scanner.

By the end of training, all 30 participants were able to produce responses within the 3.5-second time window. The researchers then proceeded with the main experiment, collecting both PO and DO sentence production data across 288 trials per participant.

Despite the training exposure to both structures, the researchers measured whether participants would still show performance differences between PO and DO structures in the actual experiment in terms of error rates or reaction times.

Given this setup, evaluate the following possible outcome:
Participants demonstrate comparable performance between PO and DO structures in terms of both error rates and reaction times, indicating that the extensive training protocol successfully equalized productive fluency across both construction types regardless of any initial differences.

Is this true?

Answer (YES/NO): NO